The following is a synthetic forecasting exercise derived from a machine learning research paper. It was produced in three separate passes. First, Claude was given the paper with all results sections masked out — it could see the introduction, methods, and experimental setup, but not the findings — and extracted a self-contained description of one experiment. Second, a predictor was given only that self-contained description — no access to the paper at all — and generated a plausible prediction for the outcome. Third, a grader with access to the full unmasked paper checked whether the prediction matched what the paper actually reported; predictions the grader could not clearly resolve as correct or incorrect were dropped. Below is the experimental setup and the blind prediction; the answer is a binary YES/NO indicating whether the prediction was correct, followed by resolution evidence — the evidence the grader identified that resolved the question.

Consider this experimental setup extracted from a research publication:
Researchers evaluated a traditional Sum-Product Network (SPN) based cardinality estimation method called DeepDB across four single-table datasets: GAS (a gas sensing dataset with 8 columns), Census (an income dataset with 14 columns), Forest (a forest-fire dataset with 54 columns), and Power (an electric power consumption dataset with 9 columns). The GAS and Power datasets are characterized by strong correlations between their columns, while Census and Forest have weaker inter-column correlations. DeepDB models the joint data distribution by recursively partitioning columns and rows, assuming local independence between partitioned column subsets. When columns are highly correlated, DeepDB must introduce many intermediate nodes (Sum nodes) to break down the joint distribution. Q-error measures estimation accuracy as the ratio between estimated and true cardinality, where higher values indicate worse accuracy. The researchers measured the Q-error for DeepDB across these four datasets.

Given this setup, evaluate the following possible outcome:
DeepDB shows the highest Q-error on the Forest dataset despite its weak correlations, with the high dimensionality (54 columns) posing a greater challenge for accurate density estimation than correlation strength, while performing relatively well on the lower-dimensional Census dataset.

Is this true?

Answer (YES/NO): NO